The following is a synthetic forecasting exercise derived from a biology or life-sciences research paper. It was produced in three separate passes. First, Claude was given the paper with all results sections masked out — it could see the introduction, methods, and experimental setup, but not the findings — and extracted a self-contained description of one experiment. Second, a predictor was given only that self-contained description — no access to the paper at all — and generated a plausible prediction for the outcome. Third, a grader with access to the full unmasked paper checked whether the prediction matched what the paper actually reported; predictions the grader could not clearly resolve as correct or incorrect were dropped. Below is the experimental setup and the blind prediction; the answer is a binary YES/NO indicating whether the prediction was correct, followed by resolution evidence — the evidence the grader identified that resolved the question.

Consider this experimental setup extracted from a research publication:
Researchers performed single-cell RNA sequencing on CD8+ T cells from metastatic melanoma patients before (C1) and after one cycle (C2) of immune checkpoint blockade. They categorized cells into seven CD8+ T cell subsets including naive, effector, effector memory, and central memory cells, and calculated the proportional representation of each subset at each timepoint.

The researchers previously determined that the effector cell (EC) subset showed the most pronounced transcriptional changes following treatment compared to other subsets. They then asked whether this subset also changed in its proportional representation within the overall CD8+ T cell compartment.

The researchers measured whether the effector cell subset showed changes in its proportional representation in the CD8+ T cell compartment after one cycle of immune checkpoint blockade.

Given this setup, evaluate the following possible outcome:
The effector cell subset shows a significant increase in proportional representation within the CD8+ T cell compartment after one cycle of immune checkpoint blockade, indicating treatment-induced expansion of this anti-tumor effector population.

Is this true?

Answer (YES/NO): NO